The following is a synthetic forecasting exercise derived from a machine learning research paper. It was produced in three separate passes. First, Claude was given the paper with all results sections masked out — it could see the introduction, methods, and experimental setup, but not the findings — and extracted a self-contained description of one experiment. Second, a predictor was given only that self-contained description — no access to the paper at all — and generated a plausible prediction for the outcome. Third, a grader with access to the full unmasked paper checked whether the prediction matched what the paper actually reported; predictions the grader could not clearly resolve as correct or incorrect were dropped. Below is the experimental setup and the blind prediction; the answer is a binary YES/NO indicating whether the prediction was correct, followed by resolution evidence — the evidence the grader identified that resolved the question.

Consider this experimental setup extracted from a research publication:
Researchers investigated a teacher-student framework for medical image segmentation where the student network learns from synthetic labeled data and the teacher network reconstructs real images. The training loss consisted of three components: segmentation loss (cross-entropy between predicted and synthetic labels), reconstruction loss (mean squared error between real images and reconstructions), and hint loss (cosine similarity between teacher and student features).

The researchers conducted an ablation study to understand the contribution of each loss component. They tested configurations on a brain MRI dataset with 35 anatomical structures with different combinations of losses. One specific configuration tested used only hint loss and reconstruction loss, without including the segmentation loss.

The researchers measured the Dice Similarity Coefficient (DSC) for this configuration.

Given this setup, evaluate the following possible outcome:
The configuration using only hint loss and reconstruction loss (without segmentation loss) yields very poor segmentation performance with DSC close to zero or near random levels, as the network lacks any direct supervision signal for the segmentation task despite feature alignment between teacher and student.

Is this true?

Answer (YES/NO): YES